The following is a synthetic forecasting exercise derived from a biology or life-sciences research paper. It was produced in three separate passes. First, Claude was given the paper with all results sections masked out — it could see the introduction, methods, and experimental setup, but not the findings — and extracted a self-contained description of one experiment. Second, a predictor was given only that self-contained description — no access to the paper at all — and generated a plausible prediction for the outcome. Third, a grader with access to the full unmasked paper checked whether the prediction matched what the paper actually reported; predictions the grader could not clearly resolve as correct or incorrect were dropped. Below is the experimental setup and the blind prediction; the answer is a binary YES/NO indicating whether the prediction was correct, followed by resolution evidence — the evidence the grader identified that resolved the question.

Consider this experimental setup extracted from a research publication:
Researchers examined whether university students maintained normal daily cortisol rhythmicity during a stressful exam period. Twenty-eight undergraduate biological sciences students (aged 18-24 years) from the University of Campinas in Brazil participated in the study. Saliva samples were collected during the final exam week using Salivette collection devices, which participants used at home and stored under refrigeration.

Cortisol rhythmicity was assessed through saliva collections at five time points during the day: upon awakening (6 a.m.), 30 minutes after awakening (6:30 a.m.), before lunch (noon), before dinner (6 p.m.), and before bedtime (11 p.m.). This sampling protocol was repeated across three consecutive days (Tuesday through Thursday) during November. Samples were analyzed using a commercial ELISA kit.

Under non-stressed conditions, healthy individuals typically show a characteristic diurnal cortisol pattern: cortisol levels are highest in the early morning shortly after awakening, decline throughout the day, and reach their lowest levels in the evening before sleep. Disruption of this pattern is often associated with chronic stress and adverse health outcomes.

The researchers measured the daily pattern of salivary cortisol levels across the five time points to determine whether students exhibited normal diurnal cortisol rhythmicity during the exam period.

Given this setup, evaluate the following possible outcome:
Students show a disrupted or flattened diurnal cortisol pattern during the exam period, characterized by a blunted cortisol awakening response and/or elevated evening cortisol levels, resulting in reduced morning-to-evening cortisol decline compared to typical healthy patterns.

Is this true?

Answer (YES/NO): NO